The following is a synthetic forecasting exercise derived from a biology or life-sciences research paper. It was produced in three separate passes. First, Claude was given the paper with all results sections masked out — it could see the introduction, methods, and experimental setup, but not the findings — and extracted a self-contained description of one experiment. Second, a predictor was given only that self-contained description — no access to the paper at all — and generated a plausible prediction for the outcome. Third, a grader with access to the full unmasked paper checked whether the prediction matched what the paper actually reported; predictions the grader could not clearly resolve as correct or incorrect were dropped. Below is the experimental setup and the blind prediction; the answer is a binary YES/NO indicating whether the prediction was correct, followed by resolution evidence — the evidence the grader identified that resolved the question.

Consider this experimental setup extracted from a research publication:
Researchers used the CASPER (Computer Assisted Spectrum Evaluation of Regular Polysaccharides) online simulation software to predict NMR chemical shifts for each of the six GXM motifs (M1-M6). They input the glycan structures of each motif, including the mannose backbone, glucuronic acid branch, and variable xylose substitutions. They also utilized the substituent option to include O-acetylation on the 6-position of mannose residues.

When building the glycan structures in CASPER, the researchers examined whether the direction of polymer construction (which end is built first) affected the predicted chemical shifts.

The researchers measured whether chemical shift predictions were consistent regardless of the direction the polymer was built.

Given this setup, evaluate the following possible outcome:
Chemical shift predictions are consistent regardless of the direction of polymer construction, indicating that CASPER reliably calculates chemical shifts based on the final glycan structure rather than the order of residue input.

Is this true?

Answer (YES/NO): NO